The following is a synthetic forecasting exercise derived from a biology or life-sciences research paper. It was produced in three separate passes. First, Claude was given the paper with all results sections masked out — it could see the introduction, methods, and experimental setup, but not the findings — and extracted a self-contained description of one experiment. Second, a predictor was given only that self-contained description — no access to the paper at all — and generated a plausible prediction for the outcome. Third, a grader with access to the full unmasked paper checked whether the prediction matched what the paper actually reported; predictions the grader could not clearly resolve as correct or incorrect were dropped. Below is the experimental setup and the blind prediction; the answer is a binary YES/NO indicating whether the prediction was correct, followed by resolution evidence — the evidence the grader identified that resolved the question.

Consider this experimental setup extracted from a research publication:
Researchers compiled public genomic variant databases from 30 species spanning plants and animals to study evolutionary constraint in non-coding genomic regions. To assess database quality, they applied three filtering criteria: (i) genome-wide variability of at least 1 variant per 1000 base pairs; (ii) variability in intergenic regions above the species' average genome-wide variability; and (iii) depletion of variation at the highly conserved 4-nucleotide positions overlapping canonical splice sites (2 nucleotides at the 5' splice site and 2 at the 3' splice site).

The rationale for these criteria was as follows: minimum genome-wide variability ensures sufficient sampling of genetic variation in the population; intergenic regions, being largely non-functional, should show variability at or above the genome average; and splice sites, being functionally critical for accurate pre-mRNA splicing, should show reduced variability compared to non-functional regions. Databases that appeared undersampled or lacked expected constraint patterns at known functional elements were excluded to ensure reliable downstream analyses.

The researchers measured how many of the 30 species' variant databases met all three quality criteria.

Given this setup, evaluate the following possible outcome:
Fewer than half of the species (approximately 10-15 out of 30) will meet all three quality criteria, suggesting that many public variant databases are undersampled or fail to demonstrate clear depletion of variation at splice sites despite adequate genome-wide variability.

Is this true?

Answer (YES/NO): YES